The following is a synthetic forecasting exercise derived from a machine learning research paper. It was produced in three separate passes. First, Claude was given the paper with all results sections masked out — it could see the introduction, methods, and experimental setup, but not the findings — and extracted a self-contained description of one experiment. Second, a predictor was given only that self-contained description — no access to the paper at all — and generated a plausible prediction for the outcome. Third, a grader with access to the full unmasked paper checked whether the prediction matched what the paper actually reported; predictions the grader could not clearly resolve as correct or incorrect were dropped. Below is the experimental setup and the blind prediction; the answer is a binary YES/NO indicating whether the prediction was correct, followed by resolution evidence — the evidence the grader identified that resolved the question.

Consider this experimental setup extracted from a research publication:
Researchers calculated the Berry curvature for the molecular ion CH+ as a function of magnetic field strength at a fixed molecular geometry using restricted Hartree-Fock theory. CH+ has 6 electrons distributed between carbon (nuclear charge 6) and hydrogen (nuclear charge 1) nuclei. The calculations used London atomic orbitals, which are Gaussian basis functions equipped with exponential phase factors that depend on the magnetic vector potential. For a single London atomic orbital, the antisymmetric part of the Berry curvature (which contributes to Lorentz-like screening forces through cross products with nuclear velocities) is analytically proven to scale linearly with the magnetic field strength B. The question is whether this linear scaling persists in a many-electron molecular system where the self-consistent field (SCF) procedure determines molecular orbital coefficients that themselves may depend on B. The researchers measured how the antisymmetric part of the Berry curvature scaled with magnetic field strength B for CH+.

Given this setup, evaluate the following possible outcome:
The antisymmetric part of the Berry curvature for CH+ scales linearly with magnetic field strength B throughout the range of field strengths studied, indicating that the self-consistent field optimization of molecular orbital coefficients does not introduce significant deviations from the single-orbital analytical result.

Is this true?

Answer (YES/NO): NO